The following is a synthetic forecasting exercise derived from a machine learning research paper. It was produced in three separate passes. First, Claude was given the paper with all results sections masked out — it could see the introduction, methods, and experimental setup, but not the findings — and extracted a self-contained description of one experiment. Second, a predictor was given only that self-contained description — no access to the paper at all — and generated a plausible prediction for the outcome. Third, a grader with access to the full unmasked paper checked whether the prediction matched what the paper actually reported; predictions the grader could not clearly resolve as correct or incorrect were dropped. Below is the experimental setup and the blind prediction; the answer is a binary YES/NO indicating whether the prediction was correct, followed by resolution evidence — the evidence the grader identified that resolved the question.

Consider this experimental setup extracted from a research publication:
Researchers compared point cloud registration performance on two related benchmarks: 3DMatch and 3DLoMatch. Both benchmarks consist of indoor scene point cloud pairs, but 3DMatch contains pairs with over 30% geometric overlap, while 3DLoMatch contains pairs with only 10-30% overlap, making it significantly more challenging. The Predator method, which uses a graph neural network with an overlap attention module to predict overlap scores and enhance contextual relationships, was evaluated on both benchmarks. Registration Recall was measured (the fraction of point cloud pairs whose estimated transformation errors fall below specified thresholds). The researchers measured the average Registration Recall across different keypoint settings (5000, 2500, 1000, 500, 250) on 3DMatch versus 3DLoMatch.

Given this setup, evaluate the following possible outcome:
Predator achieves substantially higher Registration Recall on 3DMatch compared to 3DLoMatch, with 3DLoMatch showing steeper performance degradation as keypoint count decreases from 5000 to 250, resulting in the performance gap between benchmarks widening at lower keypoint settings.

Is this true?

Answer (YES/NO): YES